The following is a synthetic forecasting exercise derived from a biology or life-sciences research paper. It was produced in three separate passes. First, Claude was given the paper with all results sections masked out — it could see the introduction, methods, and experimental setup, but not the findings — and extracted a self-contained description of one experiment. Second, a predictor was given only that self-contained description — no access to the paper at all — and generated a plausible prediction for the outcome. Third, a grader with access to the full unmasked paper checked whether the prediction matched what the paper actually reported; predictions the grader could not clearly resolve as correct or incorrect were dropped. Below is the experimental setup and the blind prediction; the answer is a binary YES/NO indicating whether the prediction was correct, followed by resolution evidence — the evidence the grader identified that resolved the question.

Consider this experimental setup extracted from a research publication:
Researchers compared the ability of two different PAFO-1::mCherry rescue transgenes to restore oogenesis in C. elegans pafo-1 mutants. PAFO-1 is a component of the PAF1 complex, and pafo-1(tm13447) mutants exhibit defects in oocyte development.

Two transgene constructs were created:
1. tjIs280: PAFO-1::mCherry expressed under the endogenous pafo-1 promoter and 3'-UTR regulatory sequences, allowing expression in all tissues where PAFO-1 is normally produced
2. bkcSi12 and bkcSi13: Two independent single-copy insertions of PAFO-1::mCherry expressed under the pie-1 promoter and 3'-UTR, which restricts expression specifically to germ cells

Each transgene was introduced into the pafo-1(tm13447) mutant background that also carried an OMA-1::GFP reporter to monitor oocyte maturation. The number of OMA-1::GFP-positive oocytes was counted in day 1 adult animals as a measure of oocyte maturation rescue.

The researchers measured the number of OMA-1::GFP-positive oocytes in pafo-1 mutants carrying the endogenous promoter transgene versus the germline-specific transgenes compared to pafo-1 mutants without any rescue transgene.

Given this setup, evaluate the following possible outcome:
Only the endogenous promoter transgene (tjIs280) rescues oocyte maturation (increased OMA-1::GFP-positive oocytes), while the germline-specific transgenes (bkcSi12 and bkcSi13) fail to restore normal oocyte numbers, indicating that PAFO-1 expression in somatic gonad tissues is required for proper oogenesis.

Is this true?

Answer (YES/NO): NO